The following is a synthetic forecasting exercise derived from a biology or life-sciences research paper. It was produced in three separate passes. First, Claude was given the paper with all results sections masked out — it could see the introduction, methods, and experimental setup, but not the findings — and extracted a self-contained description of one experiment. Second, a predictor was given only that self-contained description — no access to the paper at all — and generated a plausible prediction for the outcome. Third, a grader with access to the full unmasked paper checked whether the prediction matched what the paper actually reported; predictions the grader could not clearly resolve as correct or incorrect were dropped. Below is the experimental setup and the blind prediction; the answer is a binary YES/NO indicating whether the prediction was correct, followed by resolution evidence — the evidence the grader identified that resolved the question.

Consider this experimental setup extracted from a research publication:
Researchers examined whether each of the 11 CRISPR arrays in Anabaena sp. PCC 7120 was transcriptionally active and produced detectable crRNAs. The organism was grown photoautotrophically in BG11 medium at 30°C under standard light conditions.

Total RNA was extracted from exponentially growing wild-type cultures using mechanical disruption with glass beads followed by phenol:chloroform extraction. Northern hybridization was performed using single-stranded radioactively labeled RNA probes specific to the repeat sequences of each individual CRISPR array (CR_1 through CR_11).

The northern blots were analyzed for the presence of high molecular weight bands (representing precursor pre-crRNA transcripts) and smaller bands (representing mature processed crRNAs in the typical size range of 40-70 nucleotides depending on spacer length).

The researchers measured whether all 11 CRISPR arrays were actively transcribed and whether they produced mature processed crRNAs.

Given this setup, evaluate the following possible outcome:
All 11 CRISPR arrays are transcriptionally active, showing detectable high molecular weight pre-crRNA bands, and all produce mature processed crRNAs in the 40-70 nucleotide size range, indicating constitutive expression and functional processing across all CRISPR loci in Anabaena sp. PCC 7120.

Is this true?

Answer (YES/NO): YES